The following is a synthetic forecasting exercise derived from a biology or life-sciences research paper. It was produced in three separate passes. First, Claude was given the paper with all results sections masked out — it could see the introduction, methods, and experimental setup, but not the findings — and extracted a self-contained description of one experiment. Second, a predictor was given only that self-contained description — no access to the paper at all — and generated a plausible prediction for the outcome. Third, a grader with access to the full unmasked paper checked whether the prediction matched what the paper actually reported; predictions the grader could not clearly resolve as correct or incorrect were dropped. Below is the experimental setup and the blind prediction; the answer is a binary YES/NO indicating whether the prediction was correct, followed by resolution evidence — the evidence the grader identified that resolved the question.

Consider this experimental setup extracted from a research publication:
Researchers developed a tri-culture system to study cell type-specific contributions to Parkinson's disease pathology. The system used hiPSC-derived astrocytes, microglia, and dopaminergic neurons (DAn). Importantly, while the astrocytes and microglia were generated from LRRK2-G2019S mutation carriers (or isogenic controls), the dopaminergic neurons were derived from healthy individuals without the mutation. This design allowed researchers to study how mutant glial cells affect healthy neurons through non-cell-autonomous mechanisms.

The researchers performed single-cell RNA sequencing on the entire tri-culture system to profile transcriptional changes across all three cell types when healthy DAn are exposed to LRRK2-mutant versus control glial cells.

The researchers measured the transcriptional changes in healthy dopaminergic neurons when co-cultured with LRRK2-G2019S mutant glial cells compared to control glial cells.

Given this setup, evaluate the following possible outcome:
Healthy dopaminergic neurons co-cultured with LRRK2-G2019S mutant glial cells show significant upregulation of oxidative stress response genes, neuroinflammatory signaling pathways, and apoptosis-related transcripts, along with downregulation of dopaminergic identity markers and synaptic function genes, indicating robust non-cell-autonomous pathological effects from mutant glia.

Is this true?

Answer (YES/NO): NO